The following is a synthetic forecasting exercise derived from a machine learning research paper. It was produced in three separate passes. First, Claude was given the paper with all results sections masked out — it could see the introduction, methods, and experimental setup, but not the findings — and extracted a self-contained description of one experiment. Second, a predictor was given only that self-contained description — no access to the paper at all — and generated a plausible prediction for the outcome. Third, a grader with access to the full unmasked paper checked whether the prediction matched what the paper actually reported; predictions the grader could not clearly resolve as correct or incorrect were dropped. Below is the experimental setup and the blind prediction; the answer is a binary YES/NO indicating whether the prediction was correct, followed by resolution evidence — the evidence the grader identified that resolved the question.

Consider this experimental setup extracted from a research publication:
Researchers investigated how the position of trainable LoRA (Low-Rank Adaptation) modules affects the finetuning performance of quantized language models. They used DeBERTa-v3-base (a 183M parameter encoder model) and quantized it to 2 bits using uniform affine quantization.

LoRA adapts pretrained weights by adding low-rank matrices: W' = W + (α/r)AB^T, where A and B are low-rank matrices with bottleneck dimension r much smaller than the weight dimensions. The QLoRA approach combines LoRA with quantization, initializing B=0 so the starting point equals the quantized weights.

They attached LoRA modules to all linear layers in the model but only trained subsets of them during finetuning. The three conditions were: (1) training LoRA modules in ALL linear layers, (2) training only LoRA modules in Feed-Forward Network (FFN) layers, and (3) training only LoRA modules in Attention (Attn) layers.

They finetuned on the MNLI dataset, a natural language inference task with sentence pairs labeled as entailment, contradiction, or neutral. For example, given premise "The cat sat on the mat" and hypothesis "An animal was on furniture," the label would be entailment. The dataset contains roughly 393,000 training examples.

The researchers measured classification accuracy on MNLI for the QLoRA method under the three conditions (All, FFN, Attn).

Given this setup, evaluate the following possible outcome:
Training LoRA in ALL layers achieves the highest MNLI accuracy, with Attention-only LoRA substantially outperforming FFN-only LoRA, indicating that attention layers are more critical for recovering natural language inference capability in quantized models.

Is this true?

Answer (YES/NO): NO